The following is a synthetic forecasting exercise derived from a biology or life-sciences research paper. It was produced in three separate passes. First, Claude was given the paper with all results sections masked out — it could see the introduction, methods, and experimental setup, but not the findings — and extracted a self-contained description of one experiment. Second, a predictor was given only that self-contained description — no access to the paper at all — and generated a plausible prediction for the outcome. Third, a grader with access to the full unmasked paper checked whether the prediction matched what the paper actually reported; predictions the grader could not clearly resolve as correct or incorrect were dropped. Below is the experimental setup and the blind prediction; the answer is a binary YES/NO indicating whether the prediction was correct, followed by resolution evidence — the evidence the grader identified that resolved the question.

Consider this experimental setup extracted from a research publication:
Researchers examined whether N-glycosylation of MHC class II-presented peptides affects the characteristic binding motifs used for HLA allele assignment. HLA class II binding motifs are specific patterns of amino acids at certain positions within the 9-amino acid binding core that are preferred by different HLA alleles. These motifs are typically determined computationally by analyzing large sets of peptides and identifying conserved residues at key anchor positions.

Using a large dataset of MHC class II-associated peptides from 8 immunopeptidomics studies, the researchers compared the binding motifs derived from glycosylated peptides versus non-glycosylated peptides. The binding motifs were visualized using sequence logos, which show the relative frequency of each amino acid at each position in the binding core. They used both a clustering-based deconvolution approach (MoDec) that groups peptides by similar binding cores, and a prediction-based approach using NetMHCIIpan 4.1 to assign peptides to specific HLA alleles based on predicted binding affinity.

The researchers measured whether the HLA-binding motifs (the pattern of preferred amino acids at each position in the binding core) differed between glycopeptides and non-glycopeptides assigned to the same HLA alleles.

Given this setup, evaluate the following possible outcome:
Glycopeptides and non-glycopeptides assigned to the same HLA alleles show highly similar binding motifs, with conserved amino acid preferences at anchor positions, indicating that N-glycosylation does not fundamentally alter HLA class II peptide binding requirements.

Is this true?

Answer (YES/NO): YES